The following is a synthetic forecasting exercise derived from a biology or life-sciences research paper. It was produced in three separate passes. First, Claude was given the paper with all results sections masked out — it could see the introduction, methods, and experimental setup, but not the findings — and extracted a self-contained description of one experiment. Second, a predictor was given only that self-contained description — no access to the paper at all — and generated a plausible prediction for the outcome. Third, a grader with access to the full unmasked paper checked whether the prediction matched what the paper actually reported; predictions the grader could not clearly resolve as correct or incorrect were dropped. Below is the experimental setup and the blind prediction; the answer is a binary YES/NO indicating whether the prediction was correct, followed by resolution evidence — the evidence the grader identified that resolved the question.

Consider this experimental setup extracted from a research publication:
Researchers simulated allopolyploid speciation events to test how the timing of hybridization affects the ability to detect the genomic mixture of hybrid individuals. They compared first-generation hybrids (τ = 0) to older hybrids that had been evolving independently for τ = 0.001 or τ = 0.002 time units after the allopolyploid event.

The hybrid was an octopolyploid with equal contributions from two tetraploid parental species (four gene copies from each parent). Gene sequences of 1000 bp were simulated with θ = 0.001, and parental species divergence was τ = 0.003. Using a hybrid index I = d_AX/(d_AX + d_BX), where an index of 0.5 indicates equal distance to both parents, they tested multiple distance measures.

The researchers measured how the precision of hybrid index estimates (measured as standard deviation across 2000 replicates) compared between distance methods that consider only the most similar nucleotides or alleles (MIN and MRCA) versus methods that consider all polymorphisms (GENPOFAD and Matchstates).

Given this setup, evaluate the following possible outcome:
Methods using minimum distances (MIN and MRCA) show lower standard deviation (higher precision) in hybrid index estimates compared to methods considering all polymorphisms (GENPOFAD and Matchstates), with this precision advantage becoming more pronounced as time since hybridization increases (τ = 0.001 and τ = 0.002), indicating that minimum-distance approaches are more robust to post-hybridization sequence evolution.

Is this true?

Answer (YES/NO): NO